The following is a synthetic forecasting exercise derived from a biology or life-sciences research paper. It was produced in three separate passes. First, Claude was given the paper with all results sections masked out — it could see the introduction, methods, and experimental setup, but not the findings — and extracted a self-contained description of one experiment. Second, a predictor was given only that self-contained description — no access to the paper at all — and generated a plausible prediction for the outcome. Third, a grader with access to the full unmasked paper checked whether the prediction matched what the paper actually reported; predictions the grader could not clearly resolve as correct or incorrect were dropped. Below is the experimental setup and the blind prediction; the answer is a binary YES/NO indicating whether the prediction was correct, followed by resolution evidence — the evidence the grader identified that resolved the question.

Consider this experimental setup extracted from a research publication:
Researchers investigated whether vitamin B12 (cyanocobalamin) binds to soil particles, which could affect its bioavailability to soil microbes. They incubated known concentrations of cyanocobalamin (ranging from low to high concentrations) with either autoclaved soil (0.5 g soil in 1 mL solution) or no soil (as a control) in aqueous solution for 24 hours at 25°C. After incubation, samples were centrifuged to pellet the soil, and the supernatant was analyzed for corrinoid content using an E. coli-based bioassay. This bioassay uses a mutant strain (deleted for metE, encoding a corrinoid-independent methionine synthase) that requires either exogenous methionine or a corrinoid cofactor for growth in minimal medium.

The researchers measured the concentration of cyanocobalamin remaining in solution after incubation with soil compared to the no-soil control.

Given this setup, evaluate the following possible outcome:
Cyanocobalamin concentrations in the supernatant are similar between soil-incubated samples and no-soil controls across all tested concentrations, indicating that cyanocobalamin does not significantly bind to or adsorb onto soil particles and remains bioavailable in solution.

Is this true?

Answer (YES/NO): NO